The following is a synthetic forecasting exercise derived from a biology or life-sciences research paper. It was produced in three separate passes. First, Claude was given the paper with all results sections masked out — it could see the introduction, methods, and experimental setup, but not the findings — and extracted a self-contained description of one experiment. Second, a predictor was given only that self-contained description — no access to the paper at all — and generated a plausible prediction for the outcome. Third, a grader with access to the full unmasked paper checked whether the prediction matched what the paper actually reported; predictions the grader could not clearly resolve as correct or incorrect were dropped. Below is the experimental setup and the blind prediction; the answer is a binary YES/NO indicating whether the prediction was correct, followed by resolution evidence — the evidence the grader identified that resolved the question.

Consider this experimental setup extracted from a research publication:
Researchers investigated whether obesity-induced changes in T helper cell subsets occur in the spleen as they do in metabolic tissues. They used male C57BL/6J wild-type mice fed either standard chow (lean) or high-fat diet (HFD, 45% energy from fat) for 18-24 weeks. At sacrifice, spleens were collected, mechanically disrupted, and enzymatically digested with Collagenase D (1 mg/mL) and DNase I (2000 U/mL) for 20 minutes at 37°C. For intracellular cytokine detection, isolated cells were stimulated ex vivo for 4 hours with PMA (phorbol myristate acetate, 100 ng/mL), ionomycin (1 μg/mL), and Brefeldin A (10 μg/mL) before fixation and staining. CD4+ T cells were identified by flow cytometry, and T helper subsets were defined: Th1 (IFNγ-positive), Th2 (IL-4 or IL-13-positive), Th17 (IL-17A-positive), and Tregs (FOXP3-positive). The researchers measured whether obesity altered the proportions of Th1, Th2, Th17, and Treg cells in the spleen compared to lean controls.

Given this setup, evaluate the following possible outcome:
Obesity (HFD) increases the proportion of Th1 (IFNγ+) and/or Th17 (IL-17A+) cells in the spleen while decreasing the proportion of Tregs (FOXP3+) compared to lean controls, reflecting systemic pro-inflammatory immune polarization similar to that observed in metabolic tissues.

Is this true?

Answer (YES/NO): NO